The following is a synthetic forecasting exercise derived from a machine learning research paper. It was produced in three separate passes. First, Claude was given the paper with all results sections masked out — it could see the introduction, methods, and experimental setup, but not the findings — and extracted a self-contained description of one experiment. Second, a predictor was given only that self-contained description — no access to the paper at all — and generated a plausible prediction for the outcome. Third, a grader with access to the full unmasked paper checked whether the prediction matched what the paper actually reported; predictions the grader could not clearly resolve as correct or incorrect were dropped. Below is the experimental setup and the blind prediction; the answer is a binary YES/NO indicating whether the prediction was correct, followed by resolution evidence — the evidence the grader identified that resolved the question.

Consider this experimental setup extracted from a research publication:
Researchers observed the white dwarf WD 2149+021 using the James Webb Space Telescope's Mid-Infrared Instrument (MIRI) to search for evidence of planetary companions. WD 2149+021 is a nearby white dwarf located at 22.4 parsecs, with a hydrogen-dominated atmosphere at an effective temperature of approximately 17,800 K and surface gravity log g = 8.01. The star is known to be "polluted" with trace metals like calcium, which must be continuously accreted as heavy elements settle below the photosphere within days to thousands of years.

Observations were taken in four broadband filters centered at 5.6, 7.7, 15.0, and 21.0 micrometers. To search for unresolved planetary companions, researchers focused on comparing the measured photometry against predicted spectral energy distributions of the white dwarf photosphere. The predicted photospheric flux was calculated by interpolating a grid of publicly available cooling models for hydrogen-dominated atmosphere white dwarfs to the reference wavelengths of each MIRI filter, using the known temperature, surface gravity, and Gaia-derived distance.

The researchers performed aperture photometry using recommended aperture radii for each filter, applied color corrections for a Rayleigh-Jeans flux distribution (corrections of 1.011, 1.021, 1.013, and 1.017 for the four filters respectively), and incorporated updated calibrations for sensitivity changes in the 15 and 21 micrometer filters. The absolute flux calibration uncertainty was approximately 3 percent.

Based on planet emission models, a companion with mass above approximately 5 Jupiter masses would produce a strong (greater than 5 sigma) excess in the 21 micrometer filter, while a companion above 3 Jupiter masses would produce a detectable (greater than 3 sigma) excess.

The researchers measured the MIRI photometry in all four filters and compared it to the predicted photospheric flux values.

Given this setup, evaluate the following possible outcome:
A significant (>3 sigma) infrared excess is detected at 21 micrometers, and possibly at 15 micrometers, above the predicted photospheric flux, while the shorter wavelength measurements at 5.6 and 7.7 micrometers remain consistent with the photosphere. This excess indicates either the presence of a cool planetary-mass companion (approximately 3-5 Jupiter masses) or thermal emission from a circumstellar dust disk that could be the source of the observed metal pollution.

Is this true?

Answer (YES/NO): NO